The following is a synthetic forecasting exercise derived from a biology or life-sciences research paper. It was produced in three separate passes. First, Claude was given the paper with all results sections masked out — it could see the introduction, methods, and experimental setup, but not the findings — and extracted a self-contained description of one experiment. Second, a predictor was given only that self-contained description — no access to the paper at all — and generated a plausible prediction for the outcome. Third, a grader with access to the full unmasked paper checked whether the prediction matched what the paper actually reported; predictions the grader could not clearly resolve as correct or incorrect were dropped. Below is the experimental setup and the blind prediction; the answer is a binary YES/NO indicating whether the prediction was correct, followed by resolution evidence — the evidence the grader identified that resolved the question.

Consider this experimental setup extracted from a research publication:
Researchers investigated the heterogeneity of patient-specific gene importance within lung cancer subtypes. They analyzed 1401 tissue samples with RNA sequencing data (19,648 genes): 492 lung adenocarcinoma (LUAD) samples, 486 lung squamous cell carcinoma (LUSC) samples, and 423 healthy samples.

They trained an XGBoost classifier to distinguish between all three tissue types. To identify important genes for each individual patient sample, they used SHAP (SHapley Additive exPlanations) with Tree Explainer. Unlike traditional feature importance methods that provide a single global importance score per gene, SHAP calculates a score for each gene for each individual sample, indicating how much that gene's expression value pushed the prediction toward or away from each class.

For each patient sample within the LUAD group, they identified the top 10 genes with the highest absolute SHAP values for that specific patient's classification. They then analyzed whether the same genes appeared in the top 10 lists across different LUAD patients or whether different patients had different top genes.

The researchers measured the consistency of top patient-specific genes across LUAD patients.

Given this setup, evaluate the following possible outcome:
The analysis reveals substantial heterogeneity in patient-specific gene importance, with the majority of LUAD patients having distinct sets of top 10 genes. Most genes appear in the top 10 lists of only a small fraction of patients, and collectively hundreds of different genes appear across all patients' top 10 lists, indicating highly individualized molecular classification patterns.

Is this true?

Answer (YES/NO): YES